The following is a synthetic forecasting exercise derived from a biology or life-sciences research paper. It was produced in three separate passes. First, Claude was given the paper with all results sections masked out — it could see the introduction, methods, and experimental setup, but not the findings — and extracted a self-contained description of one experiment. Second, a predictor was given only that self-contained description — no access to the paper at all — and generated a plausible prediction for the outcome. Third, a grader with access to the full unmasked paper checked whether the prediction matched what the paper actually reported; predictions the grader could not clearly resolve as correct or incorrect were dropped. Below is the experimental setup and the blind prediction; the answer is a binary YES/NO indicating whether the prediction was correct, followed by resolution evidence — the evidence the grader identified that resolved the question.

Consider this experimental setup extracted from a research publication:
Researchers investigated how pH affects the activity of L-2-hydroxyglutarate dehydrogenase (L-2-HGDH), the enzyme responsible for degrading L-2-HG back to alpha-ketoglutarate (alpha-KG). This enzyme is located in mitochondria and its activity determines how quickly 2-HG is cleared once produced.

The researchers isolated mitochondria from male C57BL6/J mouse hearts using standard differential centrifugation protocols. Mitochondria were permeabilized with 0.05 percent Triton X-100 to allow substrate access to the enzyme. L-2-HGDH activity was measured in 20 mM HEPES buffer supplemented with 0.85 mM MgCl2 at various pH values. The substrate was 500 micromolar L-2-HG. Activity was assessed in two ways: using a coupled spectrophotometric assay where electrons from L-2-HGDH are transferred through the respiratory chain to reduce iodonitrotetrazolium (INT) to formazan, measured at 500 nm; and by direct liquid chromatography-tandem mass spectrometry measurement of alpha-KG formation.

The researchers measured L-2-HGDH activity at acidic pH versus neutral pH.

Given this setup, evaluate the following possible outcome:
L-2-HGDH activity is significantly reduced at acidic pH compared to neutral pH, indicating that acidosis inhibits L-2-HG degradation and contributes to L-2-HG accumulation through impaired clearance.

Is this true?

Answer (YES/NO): YES